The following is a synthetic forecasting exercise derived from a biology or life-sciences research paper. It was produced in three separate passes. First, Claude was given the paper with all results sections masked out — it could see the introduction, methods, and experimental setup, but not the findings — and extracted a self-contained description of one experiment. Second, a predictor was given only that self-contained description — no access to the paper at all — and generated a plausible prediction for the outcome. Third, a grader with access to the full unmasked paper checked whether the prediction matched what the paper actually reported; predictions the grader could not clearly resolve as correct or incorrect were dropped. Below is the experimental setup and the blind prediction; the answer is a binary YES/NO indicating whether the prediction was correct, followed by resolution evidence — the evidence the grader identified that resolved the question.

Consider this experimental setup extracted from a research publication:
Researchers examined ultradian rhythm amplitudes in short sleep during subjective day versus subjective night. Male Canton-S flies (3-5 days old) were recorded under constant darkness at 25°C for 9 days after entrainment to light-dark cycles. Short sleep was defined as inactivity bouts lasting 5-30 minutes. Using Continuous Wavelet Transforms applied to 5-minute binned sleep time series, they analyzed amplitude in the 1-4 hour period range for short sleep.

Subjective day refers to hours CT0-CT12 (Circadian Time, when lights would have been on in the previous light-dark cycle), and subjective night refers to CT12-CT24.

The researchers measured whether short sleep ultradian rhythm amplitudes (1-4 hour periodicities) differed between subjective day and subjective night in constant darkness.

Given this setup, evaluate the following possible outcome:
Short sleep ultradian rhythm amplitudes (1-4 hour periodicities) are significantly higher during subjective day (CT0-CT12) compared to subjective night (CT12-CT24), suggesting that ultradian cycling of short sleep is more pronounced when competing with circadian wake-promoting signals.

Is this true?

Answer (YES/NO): YES